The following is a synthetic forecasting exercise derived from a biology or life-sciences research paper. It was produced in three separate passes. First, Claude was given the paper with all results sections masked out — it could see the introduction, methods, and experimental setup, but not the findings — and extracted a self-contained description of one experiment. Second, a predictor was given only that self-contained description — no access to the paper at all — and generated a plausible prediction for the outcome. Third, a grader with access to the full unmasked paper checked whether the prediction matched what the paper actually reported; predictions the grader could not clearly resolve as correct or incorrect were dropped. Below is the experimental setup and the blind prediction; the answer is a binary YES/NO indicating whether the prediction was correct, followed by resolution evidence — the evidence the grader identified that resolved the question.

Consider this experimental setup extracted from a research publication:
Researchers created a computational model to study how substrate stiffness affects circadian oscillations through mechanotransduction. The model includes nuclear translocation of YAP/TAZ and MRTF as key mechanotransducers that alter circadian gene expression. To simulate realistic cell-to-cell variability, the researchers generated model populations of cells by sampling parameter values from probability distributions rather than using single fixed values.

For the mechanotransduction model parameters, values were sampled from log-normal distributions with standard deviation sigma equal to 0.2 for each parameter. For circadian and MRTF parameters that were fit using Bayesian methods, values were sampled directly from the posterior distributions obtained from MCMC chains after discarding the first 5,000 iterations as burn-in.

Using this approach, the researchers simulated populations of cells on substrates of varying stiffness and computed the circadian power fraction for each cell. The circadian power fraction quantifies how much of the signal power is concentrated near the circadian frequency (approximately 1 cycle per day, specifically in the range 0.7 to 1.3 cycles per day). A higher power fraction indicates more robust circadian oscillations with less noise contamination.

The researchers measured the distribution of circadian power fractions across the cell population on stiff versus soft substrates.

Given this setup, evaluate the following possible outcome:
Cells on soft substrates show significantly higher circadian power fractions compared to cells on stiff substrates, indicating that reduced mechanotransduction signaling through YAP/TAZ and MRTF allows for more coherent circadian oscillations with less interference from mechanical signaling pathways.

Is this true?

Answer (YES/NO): YES